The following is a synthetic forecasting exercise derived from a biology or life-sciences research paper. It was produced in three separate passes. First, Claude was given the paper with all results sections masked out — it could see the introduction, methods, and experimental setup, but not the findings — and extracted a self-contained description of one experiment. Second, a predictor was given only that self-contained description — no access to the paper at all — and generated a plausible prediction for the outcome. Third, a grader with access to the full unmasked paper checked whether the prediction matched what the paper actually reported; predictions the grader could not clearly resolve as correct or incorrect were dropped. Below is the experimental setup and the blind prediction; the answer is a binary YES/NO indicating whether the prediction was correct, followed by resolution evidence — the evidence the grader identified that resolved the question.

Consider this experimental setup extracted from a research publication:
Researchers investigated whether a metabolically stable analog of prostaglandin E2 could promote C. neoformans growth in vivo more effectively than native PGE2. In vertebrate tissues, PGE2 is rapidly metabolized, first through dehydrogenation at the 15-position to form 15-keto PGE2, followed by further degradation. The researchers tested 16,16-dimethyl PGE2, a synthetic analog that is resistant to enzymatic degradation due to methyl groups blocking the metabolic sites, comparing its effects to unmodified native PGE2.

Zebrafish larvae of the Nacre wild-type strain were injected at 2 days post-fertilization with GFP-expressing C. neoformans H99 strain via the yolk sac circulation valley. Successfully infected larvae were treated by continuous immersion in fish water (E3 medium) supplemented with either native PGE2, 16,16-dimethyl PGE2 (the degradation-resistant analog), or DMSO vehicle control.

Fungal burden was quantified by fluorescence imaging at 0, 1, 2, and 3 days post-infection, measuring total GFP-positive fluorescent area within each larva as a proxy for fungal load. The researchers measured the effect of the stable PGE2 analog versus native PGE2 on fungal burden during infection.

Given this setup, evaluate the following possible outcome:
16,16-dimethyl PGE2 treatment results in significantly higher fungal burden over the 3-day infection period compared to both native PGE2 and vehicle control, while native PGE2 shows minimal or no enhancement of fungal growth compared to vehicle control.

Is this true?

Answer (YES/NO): NO